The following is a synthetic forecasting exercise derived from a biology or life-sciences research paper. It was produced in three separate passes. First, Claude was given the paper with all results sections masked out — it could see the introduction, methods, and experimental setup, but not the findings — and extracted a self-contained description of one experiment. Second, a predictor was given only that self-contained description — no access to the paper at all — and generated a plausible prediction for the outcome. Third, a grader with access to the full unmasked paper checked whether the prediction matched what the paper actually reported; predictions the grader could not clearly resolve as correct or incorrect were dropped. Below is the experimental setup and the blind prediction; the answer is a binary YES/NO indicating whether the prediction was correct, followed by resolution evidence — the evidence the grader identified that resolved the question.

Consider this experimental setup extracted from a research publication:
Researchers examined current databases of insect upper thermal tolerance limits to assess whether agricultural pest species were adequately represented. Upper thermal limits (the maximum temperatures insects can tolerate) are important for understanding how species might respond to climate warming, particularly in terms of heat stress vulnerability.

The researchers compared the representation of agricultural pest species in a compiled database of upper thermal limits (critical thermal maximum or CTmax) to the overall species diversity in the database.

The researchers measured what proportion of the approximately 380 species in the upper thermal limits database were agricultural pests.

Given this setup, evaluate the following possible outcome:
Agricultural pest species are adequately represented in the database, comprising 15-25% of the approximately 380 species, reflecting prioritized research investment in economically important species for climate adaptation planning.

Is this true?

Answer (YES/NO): NO